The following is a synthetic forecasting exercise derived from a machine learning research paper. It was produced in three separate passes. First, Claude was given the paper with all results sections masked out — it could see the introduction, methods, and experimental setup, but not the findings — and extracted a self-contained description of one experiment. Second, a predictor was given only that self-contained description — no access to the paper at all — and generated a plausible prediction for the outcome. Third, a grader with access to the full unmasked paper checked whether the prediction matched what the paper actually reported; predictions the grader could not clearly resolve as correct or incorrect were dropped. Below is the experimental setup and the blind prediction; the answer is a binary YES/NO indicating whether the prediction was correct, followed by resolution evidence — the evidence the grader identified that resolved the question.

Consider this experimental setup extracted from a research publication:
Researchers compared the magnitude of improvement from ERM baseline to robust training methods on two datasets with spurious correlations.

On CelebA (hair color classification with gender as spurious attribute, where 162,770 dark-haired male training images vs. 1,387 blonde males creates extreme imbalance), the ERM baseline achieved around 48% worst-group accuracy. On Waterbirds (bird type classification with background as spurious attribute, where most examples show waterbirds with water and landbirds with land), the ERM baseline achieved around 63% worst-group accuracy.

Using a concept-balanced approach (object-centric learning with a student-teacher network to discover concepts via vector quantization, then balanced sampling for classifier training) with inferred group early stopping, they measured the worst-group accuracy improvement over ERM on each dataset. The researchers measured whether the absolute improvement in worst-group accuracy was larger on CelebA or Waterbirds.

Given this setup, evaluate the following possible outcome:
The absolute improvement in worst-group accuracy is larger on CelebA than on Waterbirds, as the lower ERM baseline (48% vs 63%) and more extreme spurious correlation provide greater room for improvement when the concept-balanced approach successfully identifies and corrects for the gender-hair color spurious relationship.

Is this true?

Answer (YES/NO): YES